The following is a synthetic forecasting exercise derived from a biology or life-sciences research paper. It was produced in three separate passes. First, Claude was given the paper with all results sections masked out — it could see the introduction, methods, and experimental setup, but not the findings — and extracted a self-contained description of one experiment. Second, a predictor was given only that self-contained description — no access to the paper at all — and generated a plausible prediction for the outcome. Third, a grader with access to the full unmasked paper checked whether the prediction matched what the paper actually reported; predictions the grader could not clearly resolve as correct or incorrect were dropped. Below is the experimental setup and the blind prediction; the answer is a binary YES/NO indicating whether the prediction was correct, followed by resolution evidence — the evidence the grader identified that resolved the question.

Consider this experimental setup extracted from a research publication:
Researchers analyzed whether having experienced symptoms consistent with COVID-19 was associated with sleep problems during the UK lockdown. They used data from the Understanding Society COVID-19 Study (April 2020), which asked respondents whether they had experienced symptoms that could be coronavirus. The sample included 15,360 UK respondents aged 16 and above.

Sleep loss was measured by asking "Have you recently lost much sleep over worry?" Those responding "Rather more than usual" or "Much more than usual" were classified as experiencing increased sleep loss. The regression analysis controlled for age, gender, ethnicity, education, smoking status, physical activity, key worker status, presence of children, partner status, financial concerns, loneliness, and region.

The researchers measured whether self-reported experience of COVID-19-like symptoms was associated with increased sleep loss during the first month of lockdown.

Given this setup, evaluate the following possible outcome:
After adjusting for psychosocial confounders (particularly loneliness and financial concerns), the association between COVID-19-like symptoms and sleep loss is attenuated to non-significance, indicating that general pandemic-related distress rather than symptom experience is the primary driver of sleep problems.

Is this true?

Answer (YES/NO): NO